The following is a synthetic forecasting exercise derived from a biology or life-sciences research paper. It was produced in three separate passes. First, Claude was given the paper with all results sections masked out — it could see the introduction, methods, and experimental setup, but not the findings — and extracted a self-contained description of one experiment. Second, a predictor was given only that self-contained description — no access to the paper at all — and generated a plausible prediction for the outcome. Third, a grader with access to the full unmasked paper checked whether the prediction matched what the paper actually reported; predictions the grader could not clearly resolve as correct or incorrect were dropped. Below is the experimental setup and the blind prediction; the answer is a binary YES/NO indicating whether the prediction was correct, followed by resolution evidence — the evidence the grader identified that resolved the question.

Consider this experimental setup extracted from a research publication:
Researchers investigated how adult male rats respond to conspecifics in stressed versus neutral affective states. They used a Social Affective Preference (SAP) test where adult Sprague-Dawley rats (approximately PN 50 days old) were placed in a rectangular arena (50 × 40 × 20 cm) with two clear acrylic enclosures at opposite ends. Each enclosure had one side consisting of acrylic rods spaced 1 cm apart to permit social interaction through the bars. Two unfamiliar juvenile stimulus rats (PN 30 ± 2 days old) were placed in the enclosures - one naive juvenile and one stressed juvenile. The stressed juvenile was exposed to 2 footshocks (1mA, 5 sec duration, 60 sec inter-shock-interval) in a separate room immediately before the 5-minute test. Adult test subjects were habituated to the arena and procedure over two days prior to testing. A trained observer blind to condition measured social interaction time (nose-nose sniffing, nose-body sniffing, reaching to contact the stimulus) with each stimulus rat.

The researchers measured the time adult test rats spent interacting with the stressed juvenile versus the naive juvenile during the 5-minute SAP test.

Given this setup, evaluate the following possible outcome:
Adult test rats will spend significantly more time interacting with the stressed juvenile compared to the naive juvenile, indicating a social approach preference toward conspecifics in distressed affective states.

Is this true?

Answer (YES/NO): YES